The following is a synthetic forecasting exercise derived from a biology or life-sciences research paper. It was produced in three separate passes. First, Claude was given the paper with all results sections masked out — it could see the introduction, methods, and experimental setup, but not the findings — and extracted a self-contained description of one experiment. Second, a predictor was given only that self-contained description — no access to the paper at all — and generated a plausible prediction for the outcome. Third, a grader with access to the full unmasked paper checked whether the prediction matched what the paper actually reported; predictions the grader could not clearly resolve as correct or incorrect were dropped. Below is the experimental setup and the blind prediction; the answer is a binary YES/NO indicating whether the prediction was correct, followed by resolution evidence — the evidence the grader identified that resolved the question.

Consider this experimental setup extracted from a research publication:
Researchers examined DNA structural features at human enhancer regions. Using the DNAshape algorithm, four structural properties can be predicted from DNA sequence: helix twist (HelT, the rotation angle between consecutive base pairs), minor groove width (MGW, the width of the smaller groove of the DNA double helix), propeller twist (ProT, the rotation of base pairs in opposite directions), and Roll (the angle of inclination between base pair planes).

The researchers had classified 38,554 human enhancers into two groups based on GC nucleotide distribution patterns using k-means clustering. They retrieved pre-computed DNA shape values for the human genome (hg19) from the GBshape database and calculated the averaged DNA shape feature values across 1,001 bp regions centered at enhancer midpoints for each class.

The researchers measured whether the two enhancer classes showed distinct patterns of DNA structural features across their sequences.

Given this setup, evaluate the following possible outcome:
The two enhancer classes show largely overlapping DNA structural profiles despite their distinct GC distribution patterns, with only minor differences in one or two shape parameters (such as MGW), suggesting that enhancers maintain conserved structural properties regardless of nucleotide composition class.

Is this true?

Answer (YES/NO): NO